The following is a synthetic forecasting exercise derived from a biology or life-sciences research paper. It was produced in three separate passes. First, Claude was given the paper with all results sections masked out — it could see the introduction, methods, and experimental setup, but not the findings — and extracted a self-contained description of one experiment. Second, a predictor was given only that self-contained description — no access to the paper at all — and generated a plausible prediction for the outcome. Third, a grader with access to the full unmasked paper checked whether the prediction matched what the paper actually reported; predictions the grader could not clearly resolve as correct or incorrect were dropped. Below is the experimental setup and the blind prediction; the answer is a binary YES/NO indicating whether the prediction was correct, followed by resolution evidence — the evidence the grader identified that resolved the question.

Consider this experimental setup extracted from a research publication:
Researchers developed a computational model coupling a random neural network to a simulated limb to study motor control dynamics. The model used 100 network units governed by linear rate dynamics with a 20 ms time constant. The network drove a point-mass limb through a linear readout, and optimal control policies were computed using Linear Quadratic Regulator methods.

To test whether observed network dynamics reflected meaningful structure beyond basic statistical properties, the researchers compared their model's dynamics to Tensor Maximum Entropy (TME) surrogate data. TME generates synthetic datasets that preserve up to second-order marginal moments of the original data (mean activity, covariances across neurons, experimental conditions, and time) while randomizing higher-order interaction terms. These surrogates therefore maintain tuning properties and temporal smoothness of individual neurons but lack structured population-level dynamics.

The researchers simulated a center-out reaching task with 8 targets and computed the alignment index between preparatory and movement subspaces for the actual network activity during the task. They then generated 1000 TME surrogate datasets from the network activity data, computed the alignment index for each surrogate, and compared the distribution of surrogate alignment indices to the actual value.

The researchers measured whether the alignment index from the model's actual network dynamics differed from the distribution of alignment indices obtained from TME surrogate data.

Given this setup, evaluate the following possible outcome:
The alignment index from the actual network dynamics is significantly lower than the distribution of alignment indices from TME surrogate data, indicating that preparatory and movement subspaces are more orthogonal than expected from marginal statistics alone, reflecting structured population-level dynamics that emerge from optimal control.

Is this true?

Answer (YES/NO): YES